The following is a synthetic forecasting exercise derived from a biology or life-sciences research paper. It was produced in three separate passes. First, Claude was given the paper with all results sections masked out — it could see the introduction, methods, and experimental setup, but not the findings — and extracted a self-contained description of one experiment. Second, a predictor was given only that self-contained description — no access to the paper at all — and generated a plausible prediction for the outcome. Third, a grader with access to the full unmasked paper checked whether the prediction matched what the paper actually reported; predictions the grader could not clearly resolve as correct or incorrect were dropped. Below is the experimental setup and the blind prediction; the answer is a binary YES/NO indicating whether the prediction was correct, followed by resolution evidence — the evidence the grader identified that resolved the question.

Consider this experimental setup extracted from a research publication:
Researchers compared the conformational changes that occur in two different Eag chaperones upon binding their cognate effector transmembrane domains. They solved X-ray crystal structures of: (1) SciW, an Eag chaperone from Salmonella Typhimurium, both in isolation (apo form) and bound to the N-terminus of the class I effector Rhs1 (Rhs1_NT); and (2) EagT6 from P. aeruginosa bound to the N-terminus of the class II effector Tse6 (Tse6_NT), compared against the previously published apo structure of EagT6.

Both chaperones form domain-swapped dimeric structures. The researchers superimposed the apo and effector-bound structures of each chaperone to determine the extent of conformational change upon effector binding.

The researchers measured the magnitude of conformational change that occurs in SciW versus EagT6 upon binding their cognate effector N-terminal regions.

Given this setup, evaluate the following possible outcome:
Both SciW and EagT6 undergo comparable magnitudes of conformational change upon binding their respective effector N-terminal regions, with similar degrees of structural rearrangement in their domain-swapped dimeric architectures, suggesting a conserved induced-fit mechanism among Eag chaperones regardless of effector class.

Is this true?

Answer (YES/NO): NO